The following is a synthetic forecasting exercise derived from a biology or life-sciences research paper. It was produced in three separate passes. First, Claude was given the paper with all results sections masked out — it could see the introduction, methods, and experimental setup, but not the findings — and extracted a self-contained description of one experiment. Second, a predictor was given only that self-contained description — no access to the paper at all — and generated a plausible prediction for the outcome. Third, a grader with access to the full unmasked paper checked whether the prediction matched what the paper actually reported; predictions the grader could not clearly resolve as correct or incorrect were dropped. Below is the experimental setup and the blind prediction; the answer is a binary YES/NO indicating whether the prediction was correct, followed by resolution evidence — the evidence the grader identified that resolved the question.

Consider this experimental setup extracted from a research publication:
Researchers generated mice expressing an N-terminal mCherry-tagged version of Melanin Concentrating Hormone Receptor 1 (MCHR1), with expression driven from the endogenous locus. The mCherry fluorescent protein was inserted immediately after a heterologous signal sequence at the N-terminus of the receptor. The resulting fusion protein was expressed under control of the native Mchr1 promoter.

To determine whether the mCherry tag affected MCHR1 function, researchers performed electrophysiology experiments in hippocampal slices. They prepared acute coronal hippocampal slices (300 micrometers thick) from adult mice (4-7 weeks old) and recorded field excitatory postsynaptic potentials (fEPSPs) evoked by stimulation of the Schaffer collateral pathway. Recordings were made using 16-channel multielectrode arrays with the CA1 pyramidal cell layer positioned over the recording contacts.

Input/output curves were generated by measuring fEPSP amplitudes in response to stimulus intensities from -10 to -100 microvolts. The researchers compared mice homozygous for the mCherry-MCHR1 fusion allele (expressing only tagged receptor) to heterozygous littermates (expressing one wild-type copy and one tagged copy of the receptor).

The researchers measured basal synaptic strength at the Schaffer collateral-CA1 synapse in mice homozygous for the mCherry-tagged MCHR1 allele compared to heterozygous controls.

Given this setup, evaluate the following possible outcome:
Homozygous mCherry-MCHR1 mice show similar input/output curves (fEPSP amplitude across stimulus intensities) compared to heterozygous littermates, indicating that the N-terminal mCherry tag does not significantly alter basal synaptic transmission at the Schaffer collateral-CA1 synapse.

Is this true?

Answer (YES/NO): NO